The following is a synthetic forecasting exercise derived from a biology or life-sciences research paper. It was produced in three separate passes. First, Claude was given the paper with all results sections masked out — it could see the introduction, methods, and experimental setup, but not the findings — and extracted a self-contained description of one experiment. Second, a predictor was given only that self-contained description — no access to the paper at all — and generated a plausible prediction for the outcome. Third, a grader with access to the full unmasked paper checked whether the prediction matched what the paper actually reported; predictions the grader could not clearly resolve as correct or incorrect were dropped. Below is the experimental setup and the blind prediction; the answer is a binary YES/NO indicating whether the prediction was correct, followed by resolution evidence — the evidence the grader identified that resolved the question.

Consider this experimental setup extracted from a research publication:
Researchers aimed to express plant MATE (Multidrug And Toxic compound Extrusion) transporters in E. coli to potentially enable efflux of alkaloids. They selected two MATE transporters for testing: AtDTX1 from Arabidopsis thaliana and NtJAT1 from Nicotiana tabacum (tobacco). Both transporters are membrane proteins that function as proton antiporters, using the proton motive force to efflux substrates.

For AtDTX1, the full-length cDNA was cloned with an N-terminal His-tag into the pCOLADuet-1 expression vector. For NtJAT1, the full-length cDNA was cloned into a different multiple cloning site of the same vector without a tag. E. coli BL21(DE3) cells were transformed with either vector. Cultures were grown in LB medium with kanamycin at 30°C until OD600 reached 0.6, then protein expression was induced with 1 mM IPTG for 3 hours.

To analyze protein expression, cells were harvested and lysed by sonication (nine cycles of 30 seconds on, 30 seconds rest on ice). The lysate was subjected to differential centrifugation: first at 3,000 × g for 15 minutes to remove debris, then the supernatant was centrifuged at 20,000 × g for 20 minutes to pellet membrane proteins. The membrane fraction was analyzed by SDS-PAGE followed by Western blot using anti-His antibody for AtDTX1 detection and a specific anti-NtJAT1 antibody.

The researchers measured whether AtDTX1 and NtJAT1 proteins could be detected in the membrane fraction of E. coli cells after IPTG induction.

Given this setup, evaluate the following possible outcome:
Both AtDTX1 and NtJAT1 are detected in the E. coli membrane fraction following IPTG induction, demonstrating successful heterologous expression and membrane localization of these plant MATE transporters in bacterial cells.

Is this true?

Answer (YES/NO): NO